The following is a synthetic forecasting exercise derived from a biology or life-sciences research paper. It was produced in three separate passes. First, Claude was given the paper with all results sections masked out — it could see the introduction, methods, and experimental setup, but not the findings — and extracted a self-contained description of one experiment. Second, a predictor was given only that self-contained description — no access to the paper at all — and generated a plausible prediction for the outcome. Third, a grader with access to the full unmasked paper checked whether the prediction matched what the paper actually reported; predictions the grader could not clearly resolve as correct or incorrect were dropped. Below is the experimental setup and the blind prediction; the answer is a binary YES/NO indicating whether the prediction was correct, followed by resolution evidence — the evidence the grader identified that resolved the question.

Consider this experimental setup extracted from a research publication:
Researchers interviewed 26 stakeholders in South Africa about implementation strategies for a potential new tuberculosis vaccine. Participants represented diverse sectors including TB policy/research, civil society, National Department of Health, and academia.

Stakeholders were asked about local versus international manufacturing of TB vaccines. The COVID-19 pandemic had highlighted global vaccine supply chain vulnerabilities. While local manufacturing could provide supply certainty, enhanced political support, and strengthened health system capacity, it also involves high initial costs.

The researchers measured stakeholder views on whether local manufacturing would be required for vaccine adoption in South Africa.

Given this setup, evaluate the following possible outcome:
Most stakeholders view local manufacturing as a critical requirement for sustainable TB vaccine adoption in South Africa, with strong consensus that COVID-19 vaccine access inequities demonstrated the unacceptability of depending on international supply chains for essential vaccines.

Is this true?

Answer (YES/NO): NO